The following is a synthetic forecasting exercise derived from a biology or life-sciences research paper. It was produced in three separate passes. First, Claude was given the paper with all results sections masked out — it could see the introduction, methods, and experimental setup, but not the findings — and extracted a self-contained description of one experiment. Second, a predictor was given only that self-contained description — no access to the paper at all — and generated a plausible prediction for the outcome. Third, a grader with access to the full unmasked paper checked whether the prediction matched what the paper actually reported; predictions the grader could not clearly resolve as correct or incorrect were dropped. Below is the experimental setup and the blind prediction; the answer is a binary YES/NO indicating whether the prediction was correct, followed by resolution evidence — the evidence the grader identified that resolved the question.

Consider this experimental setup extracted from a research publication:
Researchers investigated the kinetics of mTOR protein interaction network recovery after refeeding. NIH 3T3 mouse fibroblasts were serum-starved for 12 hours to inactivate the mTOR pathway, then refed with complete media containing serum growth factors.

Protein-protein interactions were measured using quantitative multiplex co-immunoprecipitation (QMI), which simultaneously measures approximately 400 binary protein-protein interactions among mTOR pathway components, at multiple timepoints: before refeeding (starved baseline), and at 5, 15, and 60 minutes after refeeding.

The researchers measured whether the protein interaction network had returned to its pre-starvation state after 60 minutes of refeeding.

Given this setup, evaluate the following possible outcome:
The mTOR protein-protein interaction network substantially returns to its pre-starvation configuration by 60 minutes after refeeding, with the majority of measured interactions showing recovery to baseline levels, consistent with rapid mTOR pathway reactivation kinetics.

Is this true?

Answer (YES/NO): NO